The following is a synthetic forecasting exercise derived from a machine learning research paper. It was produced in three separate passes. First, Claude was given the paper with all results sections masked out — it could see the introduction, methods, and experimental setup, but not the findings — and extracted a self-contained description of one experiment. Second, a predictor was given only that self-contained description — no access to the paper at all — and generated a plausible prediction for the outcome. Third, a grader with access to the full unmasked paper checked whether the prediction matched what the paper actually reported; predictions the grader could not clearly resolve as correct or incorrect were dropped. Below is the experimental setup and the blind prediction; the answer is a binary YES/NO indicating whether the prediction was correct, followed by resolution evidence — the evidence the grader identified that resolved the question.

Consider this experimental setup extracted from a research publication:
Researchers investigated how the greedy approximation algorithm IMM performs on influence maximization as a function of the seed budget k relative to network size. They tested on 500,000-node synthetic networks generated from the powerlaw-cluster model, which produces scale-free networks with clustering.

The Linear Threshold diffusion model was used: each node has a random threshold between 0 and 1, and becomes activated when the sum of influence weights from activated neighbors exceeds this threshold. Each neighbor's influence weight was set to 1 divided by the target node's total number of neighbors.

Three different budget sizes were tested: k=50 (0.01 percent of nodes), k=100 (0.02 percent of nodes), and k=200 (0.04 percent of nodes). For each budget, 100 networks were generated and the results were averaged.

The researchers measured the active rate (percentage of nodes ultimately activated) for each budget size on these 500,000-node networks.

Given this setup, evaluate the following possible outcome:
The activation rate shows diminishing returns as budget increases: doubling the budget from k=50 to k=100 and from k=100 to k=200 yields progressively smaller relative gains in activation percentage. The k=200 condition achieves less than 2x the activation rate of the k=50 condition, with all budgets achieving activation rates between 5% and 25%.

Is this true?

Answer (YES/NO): YES